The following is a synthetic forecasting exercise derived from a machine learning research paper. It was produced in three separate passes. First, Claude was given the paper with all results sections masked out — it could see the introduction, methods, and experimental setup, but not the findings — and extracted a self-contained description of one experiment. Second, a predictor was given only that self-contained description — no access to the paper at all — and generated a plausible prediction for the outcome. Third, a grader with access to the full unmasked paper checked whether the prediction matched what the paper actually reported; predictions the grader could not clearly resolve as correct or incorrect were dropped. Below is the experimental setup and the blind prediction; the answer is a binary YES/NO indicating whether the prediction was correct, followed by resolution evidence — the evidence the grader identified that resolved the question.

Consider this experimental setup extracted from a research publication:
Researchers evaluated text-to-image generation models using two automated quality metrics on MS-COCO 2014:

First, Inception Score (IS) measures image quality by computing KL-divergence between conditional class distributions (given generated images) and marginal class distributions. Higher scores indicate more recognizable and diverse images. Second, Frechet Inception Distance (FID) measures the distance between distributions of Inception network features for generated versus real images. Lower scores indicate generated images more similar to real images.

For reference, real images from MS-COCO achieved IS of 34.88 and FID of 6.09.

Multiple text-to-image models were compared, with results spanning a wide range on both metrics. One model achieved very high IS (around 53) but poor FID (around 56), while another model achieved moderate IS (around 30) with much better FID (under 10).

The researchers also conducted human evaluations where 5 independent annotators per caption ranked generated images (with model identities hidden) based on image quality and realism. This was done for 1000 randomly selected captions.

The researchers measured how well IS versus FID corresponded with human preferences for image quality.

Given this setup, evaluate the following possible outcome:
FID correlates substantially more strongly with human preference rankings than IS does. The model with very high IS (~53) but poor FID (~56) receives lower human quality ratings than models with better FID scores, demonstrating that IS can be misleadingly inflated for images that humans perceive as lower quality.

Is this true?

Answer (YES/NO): YES